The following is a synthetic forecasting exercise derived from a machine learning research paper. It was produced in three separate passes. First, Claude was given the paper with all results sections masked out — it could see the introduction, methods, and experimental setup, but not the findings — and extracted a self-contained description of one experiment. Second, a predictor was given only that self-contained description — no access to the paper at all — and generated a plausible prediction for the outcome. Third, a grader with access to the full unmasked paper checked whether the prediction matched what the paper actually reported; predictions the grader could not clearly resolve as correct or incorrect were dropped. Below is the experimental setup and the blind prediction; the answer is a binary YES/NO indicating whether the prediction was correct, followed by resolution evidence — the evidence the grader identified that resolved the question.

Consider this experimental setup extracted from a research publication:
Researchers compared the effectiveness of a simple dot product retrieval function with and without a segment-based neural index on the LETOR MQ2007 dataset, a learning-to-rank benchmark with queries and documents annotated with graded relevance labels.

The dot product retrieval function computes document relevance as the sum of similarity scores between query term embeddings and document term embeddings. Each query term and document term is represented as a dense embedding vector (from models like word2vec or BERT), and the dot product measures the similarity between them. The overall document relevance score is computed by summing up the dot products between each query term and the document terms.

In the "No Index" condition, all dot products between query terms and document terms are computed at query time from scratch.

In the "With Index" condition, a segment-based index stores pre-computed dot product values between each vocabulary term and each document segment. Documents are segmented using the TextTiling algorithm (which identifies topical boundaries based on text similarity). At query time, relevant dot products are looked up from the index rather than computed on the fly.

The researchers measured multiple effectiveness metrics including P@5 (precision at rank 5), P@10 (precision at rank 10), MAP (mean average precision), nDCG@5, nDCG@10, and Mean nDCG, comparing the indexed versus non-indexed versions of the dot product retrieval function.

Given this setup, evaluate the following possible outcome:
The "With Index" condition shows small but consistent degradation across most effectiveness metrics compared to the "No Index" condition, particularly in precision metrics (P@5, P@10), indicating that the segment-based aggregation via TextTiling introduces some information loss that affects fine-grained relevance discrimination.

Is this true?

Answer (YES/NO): NO